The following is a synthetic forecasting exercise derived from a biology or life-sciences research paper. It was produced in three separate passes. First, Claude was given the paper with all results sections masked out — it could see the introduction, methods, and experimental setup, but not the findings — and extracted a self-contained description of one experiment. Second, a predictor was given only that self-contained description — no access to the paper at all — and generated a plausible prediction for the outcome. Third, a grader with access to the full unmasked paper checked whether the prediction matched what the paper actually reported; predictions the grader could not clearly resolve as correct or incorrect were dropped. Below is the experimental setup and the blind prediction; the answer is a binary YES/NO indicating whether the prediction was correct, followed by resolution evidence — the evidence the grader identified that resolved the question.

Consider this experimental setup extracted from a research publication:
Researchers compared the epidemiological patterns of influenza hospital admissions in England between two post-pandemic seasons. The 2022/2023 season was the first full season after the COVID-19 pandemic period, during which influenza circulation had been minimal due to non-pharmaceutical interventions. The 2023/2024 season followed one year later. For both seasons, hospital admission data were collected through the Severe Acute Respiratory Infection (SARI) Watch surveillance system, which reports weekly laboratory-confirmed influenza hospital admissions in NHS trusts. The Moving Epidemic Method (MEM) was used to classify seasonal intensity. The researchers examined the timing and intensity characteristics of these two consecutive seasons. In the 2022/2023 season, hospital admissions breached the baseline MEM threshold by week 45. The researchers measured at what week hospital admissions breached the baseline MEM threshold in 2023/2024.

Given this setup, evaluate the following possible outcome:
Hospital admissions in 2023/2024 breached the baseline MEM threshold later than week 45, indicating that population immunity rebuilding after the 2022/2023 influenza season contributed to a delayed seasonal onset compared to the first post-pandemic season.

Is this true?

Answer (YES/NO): YES